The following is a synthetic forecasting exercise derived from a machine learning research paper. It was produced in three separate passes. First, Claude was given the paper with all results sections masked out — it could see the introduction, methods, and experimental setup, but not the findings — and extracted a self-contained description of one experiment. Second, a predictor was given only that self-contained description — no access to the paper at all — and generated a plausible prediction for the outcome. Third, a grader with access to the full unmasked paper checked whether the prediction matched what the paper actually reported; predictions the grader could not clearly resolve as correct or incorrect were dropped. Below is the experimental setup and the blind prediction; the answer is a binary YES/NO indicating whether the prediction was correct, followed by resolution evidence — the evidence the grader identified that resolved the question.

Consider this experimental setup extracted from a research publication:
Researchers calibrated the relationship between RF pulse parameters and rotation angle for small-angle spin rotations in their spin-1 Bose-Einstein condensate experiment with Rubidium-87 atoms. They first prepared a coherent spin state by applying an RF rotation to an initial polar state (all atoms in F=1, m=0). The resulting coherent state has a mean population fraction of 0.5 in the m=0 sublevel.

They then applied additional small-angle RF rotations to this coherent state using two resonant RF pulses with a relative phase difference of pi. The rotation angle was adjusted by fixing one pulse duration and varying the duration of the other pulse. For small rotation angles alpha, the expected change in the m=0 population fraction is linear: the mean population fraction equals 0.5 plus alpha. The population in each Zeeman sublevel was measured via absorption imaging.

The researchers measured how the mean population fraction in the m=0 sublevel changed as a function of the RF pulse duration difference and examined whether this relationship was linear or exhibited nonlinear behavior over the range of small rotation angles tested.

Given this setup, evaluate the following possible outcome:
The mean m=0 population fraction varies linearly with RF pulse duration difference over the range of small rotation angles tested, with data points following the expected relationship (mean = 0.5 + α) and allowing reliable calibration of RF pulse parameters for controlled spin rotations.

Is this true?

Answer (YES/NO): YES